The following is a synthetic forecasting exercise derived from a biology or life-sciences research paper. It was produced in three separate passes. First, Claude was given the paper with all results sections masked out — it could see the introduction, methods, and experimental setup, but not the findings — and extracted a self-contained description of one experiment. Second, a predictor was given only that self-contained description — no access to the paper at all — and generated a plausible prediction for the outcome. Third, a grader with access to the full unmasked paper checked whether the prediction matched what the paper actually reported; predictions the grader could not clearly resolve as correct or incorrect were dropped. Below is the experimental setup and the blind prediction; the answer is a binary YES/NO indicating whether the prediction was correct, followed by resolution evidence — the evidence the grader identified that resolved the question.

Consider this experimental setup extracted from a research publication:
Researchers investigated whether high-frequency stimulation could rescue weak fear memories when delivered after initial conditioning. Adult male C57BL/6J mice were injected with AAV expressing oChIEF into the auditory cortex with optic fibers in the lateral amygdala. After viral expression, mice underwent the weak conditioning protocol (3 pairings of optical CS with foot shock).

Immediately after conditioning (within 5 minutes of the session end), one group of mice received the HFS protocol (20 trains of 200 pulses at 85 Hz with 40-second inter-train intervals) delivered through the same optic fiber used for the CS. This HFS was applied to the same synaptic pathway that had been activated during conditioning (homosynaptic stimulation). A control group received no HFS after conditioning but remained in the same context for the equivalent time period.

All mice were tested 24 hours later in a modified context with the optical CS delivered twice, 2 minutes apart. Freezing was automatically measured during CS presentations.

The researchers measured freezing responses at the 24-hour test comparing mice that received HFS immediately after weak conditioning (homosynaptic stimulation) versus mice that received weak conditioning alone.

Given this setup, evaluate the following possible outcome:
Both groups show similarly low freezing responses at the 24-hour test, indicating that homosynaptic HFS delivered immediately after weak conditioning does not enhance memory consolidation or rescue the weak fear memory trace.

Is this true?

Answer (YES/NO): NO